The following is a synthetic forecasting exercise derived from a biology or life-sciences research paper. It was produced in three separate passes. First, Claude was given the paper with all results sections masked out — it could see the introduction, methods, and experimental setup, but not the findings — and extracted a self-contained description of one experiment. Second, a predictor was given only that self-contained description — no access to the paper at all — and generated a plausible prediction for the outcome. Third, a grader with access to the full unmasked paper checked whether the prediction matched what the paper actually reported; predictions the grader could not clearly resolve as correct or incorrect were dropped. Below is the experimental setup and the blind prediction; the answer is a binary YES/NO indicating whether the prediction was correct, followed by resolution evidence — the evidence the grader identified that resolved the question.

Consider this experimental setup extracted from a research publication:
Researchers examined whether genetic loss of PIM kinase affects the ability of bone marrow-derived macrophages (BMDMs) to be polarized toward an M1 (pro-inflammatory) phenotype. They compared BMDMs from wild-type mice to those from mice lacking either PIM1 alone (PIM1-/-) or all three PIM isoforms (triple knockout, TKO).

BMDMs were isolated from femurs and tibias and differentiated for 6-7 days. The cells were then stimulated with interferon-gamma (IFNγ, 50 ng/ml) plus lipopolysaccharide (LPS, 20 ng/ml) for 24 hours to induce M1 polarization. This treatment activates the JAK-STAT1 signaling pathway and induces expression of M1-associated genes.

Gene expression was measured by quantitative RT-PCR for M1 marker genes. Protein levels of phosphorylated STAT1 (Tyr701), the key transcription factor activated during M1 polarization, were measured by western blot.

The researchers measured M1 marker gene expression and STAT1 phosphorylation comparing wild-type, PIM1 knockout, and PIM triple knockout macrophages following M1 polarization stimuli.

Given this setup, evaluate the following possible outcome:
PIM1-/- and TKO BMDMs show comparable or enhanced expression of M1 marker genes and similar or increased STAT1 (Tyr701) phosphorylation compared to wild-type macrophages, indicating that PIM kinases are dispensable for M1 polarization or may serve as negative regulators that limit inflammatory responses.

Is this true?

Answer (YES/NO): YES